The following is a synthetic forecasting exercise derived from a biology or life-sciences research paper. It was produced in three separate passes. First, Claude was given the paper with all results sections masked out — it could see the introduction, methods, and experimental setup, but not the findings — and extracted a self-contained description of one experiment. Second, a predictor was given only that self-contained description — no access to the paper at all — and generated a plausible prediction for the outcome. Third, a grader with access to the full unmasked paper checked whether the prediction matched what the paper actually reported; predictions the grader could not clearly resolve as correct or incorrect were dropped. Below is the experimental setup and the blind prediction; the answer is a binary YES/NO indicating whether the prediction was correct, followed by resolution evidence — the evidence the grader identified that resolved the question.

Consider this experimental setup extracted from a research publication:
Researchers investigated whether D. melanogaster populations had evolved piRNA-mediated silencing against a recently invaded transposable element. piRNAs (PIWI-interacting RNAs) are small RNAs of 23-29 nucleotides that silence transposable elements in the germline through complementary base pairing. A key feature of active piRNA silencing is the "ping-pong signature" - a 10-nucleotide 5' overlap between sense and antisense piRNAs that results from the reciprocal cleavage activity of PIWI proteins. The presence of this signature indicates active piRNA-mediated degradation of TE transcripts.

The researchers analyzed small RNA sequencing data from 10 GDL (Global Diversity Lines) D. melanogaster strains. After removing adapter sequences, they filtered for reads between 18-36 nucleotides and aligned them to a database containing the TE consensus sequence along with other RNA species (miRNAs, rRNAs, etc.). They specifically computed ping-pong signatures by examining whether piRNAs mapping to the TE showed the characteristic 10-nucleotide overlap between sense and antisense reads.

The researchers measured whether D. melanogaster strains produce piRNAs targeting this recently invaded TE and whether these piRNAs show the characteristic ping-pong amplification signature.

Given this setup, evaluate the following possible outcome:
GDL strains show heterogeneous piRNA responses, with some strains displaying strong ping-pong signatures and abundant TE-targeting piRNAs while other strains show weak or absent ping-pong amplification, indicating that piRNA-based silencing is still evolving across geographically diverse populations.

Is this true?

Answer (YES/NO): NO